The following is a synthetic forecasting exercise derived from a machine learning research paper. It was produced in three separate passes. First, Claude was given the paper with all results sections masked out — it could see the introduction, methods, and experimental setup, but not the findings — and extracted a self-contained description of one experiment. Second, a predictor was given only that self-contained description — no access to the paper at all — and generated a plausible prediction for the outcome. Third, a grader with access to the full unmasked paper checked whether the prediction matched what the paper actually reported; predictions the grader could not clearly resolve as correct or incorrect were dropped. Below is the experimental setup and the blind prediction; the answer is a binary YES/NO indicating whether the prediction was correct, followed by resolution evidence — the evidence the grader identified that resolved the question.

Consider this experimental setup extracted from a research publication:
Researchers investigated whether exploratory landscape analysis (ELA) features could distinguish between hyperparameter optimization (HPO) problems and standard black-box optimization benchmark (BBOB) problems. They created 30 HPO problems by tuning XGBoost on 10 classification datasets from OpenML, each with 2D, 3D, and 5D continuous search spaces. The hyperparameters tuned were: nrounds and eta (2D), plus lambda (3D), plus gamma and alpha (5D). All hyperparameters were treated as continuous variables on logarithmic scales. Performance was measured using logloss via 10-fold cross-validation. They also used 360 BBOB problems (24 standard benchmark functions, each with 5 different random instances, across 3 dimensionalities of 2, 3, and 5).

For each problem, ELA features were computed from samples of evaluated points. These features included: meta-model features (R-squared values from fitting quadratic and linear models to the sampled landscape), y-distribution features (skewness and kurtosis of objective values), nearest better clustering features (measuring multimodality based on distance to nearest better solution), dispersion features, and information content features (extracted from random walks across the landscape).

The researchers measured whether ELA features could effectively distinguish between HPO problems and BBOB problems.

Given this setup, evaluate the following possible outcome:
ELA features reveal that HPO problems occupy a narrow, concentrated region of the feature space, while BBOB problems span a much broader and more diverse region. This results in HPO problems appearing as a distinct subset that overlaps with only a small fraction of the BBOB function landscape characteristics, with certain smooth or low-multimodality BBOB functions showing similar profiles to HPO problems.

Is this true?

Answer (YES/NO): YES